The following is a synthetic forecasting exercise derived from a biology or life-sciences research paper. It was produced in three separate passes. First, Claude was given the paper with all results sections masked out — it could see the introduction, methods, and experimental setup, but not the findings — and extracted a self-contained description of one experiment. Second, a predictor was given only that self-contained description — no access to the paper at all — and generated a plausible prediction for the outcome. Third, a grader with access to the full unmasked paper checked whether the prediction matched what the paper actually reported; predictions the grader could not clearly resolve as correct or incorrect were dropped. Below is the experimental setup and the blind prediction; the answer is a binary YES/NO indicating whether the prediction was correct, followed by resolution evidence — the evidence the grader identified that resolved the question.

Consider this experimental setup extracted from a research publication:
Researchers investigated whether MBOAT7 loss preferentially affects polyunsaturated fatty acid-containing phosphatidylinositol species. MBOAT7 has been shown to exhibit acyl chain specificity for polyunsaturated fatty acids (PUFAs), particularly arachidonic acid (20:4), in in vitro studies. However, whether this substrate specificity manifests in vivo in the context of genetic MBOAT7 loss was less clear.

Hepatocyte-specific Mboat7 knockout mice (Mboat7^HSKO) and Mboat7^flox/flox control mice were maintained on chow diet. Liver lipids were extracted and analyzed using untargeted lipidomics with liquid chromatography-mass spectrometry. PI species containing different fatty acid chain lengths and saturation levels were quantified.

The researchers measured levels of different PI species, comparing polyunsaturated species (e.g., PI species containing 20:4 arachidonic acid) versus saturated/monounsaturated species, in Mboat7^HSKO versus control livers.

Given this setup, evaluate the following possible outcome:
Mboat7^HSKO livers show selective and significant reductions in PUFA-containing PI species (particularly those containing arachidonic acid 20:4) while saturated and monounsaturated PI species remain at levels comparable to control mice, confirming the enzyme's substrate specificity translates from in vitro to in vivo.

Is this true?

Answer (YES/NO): NO